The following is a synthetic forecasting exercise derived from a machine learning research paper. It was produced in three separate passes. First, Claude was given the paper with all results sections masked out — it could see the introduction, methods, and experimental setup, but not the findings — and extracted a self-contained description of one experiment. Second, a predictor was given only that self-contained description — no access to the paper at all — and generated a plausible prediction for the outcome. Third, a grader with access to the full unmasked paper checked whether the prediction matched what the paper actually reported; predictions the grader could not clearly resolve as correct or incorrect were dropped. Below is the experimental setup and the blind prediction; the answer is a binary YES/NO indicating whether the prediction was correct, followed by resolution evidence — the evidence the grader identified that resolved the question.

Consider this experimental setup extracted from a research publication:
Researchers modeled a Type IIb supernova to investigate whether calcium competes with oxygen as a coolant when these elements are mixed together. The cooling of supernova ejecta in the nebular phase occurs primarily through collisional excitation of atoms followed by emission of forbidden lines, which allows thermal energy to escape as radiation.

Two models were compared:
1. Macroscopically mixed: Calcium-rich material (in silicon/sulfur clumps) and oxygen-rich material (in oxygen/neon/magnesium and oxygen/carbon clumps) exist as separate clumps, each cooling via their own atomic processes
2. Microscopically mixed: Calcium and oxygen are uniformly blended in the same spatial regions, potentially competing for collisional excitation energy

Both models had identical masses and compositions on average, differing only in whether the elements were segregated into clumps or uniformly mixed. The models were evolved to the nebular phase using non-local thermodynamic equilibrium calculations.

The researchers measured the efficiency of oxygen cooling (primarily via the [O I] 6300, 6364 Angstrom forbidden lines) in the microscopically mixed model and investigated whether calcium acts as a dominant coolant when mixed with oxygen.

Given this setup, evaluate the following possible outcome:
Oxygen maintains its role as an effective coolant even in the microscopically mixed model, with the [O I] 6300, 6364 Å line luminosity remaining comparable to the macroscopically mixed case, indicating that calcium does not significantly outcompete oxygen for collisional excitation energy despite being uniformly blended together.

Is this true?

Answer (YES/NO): NO